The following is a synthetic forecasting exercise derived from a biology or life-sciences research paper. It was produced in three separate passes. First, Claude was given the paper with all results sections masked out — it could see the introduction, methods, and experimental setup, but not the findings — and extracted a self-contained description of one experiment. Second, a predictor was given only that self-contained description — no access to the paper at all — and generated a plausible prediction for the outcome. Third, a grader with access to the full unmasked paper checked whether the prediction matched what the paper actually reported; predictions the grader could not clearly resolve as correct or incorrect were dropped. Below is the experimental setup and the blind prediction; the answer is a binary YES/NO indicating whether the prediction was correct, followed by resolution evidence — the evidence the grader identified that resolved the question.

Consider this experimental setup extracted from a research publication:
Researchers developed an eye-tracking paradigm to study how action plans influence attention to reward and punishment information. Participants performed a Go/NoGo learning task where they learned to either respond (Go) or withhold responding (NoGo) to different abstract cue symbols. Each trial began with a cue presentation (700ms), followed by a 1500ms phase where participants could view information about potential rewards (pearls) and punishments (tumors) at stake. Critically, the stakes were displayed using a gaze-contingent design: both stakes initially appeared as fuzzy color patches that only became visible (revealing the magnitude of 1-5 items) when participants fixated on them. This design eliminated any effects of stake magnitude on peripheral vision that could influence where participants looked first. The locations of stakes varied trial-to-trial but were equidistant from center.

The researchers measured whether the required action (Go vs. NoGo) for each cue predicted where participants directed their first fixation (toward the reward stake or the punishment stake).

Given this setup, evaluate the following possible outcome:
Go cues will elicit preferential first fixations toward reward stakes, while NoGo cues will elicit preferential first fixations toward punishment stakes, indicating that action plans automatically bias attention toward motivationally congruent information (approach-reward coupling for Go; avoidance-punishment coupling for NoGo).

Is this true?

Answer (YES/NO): YES